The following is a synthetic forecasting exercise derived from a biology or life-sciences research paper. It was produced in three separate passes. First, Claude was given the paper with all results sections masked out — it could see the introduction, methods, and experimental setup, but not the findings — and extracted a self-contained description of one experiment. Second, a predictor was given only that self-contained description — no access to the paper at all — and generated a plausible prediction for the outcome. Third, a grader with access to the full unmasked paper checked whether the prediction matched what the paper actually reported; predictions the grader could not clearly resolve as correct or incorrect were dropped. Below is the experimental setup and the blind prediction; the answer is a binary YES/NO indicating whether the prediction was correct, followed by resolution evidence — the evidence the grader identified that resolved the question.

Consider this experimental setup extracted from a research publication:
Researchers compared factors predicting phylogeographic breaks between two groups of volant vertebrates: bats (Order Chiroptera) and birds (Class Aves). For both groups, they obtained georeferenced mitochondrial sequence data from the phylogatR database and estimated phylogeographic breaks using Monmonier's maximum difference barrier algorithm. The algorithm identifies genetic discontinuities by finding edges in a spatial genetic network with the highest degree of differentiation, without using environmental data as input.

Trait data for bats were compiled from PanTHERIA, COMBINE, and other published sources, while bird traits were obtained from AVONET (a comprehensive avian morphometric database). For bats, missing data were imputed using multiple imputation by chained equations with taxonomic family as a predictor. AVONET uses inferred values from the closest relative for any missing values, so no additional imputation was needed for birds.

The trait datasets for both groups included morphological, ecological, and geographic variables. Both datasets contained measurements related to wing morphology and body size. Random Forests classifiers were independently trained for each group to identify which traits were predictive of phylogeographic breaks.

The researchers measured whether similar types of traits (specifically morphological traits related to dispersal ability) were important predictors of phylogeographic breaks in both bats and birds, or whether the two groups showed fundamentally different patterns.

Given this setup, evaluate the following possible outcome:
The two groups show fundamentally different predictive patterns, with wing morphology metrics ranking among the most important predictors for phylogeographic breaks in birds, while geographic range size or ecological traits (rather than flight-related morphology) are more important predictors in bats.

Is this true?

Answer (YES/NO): NO